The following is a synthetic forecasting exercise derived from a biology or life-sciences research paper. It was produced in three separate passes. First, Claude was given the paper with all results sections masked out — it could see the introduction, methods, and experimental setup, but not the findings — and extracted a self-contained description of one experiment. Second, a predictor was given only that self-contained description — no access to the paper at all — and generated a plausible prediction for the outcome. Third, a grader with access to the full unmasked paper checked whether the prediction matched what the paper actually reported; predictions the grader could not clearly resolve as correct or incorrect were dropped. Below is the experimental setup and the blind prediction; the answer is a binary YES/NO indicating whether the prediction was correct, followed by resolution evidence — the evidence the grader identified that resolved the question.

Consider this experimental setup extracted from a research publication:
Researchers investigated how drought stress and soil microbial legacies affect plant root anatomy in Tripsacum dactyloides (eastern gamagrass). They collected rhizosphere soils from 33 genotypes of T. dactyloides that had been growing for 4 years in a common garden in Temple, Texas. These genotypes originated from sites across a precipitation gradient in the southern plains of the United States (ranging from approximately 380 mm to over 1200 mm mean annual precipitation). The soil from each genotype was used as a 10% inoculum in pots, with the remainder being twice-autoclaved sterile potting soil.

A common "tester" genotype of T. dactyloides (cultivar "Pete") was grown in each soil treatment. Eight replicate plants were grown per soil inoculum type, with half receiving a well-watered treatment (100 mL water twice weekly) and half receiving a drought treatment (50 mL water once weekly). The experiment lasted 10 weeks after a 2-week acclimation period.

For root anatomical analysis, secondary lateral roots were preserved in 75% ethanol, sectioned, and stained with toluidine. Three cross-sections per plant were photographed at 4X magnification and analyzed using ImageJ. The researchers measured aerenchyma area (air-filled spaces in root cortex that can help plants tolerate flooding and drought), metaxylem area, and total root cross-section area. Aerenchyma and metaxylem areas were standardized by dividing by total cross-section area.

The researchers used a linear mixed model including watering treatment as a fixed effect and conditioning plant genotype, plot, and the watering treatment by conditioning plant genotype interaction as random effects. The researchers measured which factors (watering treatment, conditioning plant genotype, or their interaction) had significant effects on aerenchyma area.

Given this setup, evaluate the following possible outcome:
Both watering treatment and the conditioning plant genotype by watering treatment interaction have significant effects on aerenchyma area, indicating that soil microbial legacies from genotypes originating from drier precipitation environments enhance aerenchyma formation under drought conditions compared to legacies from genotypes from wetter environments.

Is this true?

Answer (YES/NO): NO